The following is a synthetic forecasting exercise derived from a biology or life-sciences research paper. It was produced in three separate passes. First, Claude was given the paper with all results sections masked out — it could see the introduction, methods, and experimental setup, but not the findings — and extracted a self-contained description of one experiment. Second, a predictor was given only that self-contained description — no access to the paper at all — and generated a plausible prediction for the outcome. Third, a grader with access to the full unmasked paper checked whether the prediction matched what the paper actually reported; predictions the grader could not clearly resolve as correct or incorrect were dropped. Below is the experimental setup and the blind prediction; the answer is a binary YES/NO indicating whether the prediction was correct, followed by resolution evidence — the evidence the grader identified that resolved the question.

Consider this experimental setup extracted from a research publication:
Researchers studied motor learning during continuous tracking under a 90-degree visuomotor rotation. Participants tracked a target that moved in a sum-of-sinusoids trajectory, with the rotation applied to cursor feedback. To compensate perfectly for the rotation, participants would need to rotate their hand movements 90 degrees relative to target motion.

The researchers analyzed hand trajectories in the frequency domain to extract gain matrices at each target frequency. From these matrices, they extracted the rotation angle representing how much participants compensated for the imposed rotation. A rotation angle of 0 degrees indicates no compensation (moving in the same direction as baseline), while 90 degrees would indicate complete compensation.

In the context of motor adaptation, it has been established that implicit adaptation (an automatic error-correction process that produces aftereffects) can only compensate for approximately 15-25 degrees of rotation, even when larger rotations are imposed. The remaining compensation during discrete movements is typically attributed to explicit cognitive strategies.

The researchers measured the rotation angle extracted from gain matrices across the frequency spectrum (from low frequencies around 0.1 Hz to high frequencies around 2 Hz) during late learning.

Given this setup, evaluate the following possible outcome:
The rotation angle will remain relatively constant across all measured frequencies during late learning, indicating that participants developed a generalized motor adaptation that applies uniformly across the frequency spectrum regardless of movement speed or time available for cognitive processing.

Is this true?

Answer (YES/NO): NO